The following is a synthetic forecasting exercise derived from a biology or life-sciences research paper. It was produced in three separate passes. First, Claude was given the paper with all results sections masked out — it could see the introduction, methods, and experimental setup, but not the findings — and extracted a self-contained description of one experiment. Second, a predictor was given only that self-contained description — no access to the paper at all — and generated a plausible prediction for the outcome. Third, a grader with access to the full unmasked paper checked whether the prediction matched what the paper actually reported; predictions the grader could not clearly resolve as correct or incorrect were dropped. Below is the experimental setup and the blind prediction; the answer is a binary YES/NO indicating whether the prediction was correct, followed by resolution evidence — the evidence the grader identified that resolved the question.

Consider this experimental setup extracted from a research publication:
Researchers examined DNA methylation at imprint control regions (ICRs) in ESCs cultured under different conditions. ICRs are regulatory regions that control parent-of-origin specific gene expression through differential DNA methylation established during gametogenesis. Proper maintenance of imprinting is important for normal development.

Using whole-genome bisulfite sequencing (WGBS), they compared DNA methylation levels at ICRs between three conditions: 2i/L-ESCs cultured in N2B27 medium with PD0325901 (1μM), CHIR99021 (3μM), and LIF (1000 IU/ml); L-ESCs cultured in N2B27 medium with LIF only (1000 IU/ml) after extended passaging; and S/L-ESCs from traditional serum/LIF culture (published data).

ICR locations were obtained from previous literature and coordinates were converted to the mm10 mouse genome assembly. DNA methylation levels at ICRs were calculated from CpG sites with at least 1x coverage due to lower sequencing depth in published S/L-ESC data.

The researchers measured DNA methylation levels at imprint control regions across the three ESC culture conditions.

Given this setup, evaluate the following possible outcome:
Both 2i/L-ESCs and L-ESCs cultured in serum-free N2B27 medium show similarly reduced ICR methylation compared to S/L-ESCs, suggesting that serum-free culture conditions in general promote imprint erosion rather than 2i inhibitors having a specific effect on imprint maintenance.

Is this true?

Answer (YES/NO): NO